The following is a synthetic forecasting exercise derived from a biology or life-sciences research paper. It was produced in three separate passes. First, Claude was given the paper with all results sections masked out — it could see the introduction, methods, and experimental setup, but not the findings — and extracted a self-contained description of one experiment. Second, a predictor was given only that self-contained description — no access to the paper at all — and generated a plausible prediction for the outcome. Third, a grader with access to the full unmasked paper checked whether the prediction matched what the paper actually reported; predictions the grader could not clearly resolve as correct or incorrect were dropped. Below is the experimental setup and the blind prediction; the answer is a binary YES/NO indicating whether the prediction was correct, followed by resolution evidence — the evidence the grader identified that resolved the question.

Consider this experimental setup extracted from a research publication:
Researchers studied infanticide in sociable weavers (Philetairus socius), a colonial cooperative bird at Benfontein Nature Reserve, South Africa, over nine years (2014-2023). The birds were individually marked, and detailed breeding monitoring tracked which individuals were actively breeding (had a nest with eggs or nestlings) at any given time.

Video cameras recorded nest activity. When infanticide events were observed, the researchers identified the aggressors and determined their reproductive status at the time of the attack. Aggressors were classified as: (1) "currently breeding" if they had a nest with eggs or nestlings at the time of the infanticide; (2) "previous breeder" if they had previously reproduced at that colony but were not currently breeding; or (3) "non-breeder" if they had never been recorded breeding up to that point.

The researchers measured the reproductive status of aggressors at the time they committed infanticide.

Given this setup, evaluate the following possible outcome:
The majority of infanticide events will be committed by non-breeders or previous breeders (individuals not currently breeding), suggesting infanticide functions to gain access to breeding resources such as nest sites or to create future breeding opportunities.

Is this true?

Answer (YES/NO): YES